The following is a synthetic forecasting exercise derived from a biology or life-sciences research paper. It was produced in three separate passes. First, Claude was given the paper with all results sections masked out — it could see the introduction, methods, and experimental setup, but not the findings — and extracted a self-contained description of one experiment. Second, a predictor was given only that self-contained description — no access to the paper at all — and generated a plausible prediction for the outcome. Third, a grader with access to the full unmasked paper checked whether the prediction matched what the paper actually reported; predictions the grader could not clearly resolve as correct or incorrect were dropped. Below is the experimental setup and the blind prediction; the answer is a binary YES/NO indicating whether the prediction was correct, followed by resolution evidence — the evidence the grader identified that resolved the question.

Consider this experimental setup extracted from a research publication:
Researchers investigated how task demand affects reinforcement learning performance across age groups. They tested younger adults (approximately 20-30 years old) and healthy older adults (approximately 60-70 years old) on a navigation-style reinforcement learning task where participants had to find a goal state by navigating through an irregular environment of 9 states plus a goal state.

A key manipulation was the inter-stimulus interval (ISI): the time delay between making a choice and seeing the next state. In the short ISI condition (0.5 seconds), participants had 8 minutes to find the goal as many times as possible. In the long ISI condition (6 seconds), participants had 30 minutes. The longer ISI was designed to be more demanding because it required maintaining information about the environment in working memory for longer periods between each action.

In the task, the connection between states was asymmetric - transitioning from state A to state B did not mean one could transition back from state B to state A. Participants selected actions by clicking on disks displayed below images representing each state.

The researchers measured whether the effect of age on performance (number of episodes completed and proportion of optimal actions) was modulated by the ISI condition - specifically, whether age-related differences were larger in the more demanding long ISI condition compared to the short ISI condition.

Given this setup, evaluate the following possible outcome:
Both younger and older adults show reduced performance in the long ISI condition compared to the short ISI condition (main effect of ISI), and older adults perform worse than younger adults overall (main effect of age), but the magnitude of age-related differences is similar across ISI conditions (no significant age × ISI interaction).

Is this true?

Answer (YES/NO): NO